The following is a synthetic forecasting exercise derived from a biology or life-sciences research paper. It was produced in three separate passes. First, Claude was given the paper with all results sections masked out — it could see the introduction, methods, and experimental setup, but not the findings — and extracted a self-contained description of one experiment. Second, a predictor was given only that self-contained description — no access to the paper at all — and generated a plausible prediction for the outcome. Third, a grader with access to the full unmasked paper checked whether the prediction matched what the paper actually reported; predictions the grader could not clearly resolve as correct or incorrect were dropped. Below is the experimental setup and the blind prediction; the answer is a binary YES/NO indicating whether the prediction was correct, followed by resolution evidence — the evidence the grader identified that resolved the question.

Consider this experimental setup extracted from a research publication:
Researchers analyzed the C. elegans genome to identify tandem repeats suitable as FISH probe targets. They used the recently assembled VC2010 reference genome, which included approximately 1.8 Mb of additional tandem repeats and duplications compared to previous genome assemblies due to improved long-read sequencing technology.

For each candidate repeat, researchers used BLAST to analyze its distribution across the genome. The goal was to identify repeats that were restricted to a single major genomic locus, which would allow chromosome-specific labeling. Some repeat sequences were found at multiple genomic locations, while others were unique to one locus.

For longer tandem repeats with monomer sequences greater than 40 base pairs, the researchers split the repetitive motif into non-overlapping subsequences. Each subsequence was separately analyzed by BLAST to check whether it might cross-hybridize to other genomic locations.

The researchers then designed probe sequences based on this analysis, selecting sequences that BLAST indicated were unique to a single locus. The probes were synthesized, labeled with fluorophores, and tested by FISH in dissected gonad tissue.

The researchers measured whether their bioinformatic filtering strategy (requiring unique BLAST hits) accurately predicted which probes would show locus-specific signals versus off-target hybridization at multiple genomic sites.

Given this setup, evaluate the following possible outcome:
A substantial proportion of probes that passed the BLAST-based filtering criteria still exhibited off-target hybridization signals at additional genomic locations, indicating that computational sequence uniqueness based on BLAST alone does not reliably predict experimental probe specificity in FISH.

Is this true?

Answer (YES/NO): NO